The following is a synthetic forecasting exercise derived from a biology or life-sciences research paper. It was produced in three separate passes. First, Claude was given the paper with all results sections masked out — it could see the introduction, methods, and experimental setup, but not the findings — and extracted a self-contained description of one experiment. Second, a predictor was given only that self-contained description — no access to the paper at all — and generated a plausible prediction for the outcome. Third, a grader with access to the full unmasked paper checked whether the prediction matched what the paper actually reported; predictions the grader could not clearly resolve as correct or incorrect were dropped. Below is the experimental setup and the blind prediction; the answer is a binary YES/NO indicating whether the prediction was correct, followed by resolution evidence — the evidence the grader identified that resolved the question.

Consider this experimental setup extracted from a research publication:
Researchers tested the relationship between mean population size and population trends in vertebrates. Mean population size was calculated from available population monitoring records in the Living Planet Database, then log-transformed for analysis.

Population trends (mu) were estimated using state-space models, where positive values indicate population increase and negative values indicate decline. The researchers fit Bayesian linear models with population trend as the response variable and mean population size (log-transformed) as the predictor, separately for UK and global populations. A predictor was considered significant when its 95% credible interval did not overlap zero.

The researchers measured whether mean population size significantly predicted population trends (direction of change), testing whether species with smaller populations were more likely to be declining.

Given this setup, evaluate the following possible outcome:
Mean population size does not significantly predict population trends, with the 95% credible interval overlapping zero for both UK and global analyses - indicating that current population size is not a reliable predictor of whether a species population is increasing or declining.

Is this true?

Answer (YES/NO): YES